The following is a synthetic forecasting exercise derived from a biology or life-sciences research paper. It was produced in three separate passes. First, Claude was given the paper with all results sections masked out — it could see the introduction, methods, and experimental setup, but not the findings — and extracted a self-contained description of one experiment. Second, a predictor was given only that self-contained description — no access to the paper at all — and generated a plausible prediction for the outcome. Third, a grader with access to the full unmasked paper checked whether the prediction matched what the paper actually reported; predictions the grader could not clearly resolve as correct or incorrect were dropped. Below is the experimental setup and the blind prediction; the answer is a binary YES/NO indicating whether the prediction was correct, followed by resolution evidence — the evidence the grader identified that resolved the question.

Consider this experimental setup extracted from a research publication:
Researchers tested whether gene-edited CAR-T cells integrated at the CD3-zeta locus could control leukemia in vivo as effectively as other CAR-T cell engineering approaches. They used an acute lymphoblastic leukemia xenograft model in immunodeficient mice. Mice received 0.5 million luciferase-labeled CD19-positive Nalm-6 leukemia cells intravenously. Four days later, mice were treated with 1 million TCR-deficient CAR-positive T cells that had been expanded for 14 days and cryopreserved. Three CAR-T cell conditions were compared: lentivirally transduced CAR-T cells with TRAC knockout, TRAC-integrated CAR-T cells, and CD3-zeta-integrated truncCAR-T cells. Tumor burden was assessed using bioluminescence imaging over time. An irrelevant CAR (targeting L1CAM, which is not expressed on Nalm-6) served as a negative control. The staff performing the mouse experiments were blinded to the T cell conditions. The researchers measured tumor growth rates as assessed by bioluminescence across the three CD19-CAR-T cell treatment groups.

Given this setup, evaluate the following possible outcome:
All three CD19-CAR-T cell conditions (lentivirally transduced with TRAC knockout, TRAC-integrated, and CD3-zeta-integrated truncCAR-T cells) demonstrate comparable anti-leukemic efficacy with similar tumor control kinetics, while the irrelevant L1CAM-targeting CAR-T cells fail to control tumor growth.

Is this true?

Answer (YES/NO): YES